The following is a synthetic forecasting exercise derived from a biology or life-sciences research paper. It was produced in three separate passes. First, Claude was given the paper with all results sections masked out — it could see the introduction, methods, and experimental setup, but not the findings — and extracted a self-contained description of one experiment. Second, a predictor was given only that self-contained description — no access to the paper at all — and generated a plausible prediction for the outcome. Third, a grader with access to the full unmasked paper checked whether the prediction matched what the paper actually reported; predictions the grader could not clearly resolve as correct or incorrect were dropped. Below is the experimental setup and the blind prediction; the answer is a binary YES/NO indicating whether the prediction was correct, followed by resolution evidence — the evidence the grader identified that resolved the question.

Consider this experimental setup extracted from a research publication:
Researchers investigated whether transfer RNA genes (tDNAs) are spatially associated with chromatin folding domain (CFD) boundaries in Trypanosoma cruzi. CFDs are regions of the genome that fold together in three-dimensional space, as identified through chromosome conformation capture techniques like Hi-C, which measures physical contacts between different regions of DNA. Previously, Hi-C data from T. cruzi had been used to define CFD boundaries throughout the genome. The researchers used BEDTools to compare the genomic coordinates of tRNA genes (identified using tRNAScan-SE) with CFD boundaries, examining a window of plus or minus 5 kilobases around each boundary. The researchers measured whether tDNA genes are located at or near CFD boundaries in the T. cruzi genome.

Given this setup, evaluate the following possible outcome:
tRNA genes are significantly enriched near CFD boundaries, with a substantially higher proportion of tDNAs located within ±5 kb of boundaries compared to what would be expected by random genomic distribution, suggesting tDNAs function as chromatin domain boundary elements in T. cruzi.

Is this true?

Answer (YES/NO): NO